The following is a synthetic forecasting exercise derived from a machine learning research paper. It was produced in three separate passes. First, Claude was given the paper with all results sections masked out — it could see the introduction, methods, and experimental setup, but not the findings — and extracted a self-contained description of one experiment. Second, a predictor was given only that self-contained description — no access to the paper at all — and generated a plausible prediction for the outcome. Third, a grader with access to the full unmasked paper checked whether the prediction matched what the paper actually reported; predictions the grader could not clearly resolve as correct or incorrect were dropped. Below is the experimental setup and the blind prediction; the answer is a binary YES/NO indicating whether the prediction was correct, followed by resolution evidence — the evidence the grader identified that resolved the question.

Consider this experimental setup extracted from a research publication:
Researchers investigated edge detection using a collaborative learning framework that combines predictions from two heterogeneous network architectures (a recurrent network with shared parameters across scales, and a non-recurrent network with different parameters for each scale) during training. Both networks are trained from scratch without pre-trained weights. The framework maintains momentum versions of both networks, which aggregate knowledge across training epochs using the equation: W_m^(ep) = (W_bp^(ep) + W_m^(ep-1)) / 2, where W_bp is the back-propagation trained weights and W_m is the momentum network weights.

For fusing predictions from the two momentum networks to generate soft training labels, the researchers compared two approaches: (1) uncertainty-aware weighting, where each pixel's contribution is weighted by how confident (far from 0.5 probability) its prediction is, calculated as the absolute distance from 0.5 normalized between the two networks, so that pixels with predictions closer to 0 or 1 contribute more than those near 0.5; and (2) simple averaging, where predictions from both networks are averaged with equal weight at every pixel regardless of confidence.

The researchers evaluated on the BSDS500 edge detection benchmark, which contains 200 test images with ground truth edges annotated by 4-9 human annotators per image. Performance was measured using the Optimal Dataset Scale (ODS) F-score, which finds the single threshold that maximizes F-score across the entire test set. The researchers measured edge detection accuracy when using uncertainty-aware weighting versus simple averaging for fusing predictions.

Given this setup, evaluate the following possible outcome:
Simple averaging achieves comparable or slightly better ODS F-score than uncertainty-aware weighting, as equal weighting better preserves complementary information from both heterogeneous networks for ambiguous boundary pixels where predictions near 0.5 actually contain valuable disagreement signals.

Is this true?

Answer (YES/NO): NO